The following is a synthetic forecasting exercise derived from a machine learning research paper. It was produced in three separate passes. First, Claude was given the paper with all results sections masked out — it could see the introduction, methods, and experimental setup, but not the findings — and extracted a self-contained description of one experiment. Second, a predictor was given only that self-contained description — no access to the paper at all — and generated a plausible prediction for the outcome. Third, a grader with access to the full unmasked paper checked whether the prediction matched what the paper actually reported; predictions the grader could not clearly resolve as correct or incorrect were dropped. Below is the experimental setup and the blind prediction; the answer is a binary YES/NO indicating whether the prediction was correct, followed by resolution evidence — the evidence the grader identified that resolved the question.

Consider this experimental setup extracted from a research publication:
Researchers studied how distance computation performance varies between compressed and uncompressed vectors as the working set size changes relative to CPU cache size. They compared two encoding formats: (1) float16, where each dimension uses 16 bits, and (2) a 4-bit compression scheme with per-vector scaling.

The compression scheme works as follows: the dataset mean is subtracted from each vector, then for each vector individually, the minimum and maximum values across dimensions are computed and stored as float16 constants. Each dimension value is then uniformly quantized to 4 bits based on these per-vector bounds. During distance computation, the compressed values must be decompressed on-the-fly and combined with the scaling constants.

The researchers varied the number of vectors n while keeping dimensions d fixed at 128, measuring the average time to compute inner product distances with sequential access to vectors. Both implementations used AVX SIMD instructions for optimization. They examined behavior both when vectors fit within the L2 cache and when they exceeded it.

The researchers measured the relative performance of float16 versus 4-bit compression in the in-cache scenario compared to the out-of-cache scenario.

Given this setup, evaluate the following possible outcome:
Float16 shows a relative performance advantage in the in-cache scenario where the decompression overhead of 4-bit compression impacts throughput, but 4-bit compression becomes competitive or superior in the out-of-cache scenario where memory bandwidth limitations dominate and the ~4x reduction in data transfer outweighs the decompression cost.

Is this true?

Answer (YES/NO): YES